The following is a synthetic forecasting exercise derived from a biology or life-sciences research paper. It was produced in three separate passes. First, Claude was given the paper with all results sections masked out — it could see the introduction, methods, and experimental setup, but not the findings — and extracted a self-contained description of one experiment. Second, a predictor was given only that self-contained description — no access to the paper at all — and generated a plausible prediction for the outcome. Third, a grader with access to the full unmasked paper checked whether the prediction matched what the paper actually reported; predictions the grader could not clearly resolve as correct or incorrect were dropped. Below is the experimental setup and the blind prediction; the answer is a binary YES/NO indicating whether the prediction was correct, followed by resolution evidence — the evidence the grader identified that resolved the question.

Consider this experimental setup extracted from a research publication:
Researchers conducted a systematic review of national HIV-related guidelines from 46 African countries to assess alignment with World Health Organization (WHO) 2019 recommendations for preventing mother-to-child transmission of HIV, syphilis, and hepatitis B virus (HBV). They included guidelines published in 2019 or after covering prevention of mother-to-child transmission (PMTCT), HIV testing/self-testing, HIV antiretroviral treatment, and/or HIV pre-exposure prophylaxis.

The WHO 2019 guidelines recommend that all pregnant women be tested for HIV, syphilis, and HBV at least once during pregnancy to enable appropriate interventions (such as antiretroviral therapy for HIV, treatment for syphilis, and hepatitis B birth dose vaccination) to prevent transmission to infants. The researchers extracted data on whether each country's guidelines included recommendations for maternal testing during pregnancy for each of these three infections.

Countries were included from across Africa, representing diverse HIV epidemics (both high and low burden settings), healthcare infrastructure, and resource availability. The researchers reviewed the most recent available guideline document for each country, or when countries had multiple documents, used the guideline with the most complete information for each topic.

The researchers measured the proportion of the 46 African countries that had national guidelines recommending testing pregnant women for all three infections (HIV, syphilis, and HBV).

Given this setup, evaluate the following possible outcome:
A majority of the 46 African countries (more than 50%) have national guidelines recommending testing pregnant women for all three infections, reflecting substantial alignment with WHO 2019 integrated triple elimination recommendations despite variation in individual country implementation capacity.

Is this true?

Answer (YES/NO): NO